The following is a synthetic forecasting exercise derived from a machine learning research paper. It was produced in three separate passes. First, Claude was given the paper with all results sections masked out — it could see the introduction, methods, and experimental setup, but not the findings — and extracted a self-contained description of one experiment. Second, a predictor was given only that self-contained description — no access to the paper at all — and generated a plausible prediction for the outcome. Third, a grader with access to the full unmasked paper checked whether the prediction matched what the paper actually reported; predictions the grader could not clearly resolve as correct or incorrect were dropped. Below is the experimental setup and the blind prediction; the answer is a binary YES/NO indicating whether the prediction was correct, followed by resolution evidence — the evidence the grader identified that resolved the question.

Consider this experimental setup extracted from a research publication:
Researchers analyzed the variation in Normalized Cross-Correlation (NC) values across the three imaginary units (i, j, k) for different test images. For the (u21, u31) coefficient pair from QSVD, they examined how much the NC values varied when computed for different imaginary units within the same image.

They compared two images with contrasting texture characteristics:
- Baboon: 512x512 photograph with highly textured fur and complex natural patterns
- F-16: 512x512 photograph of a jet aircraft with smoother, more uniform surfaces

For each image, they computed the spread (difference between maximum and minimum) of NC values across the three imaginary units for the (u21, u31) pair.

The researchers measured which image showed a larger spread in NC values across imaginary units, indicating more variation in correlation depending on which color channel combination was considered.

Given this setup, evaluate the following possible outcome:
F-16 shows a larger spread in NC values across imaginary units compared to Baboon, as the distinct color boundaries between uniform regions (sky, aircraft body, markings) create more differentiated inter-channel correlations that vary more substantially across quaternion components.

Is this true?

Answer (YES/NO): NO